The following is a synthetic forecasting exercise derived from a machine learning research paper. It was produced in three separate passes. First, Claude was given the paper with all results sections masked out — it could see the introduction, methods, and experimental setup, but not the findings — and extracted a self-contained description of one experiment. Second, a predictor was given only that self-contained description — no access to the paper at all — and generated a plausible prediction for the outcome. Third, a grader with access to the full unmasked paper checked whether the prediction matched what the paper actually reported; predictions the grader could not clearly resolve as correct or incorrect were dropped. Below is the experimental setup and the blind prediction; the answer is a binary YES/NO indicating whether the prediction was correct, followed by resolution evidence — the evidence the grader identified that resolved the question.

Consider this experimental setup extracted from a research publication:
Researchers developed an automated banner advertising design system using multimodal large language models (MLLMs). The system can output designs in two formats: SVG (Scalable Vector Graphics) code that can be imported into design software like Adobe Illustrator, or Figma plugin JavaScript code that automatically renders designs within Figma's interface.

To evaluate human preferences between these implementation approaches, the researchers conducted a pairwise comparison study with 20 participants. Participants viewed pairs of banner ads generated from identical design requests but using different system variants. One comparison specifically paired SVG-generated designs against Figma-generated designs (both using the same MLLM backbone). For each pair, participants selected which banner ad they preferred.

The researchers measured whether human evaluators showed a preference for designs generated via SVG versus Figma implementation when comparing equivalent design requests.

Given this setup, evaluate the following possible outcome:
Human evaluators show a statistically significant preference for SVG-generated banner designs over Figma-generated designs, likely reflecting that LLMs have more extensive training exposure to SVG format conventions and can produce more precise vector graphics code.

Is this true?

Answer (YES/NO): NO